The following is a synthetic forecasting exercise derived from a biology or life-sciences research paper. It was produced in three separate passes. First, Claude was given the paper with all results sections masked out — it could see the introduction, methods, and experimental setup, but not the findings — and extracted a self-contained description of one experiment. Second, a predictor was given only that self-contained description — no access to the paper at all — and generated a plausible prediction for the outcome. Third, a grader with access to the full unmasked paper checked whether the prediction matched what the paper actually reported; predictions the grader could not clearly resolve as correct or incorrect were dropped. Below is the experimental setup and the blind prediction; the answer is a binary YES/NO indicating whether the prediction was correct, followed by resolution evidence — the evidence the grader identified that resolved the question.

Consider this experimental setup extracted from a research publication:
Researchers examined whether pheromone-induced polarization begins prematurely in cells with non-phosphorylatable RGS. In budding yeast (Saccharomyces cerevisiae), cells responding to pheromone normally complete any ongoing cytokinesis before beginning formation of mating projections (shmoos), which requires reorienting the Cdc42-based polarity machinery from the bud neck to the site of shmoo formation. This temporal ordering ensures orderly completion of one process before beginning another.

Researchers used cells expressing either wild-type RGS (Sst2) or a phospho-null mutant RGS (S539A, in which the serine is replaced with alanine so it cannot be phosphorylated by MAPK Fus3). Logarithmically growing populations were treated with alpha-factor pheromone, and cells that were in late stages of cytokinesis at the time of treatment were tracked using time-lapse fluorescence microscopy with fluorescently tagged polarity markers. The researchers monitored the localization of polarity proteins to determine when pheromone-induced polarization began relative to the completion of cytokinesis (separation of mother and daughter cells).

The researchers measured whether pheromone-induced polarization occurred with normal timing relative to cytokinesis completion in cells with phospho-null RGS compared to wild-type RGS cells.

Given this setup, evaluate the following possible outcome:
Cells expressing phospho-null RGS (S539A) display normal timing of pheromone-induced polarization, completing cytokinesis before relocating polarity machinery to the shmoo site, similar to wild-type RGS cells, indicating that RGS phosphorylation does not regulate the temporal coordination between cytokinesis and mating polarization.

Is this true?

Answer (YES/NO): NO